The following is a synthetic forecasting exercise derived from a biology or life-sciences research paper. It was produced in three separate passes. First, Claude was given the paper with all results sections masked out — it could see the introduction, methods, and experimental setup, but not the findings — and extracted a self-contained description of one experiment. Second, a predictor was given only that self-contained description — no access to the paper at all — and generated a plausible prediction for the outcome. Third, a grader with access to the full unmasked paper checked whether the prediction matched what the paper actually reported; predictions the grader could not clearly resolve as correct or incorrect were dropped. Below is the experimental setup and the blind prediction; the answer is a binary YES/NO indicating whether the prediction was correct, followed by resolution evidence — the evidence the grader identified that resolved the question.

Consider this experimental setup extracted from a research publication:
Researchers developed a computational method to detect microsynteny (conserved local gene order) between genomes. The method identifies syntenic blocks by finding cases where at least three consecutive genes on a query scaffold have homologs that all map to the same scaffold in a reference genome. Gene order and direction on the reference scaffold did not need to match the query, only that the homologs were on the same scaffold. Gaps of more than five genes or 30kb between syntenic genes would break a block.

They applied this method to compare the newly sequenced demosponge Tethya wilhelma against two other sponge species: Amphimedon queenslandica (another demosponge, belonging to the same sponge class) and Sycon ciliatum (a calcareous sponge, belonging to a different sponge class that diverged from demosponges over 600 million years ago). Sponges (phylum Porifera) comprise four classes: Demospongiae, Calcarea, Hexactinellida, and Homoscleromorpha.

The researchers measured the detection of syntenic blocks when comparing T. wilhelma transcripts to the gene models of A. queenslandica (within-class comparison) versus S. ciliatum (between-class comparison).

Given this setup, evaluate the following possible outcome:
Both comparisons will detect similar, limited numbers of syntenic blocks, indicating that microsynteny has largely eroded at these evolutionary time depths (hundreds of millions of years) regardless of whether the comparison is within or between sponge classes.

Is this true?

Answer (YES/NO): NO